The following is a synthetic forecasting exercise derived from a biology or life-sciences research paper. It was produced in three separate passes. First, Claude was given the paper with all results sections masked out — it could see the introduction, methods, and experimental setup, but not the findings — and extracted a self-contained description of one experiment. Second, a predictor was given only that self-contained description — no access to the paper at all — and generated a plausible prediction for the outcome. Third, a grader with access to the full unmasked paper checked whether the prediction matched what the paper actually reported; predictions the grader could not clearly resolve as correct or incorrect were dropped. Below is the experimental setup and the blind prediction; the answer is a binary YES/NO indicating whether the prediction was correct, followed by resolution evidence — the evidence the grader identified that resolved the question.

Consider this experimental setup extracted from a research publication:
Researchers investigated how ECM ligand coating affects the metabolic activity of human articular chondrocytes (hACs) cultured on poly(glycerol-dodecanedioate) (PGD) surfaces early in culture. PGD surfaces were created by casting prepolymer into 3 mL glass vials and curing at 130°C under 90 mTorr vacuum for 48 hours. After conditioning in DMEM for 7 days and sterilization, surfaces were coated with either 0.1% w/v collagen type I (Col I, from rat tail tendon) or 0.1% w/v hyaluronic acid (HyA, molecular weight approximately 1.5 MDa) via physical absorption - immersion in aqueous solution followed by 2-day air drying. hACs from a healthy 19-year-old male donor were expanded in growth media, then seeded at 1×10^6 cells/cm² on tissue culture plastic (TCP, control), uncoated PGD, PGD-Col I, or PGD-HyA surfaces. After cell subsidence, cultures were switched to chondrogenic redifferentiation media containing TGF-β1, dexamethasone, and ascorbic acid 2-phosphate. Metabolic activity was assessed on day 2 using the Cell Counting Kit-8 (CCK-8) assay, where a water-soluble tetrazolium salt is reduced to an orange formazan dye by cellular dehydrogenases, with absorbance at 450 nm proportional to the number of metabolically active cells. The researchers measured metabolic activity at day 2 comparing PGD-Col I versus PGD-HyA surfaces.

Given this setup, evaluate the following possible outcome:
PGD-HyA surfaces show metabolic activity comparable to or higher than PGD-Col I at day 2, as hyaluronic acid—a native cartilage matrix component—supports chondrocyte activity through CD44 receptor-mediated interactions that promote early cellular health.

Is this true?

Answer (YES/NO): NO